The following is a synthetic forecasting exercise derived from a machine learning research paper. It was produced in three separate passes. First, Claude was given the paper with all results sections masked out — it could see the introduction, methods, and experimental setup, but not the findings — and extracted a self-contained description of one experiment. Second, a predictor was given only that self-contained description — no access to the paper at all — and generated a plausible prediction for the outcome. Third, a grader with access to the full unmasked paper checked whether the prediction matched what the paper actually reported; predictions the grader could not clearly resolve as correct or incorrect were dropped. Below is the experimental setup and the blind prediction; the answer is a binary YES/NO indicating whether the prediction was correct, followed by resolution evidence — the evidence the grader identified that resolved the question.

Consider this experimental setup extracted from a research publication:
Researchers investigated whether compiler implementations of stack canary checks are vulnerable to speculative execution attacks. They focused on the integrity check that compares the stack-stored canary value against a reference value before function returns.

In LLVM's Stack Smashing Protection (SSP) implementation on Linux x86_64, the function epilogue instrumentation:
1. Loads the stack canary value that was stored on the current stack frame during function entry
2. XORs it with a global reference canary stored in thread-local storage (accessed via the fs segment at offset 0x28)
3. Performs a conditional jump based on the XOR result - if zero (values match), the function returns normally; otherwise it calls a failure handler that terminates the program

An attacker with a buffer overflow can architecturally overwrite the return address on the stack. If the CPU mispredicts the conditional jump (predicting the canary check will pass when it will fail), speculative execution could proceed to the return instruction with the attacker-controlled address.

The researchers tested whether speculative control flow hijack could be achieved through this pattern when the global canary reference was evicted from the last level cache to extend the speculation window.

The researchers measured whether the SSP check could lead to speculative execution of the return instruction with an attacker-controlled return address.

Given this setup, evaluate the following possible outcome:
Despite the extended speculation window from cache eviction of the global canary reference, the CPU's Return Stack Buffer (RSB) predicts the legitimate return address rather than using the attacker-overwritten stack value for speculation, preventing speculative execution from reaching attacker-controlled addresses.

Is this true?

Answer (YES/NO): NO